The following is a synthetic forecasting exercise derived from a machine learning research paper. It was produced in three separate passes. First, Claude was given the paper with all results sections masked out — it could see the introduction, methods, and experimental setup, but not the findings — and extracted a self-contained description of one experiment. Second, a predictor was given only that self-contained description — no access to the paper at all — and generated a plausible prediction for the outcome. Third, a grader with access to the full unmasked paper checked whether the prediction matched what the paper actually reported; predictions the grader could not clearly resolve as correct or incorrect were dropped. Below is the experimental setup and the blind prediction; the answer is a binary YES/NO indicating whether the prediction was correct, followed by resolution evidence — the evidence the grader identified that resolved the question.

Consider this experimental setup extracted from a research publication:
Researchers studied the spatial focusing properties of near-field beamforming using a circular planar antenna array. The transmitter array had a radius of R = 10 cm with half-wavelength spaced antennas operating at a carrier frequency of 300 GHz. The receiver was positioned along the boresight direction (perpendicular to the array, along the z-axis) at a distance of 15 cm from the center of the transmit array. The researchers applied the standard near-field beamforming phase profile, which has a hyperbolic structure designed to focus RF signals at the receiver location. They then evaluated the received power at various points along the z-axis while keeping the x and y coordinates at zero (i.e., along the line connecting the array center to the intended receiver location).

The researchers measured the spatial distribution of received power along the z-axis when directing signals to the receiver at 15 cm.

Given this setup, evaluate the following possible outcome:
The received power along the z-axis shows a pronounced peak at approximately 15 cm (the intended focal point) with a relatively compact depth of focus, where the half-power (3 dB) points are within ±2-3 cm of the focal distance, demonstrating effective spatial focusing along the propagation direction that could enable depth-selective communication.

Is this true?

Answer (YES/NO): NO